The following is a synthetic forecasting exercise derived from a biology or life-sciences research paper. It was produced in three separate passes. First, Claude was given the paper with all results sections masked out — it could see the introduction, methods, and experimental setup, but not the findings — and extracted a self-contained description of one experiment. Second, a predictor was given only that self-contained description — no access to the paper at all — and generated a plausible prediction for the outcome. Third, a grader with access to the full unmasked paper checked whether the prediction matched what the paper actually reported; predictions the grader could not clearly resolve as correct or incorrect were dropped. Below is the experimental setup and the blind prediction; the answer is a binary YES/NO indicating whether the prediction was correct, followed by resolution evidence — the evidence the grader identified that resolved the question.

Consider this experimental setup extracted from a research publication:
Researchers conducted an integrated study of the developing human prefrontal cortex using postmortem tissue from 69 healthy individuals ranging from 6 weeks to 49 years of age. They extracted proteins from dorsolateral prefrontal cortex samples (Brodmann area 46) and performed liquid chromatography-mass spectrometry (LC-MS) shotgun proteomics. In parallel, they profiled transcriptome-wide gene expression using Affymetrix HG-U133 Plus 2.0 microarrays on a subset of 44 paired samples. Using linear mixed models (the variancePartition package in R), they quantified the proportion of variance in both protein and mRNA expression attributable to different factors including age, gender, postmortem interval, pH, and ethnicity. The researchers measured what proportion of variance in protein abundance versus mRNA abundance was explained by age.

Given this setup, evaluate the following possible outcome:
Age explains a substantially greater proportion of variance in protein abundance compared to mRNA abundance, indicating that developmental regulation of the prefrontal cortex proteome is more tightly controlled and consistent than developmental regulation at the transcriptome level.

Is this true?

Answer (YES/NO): NO